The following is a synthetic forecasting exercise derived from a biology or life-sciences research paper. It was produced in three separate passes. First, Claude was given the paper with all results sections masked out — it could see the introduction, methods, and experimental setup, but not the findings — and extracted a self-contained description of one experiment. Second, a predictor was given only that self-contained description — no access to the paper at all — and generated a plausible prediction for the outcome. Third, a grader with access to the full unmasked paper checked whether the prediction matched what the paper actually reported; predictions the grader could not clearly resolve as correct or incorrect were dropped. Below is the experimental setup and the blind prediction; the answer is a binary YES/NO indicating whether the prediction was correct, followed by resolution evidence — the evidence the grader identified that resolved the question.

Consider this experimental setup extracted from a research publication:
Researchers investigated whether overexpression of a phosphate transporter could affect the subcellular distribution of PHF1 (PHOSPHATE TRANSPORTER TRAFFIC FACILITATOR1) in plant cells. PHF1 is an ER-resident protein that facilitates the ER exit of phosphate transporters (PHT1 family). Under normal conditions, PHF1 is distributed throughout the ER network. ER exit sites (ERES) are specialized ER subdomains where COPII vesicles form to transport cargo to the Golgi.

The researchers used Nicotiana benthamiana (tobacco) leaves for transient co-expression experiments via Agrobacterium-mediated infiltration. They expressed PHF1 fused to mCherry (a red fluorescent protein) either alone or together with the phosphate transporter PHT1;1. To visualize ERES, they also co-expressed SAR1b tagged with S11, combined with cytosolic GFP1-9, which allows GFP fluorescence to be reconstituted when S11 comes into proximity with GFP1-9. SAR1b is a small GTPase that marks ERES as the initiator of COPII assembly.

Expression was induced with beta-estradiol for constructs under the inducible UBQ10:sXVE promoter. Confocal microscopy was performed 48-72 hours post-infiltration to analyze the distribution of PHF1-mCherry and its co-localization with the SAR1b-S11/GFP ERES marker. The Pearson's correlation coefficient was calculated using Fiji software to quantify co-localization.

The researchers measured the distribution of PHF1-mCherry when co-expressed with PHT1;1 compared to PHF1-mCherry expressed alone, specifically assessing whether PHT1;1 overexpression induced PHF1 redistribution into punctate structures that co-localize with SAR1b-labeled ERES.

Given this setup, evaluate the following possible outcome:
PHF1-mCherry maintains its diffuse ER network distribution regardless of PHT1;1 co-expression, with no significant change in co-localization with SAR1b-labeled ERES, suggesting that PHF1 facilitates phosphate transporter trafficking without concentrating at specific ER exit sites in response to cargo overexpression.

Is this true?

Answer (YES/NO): NO